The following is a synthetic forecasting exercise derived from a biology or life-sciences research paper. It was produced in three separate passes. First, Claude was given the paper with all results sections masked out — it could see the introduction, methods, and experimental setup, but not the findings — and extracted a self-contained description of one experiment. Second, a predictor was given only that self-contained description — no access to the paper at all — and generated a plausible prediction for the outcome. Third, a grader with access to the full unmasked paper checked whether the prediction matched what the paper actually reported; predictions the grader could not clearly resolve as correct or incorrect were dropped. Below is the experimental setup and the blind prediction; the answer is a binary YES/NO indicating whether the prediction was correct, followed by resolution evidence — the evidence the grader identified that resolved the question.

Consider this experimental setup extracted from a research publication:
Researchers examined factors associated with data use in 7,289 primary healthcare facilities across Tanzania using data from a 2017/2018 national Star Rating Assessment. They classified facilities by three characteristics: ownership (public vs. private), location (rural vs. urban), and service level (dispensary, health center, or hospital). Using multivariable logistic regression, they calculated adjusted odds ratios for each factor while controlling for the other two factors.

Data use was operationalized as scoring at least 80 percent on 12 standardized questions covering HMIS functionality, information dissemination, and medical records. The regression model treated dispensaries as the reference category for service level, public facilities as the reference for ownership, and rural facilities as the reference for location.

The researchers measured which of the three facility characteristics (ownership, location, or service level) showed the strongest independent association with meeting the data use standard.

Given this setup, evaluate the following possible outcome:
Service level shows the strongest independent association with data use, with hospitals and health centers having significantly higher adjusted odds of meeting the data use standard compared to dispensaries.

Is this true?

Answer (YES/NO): YES